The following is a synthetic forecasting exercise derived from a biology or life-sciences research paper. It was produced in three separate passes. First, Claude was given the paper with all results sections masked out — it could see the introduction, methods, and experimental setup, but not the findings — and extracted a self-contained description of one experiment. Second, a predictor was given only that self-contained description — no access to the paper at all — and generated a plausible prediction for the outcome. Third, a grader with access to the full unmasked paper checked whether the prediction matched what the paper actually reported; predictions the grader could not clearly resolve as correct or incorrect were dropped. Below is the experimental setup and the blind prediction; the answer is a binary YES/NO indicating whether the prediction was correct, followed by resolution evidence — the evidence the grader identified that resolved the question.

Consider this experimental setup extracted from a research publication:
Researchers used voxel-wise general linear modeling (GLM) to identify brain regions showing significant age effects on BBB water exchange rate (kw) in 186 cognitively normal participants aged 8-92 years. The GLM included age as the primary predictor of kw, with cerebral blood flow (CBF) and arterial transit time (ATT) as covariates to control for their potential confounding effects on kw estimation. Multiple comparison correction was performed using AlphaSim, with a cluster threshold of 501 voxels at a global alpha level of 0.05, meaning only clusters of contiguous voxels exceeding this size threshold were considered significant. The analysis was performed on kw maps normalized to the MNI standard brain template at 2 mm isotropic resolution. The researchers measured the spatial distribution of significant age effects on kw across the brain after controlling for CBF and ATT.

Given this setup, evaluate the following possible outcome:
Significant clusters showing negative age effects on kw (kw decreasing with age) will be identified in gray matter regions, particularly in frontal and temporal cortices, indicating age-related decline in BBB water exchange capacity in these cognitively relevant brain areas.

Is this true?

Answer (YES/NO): YES